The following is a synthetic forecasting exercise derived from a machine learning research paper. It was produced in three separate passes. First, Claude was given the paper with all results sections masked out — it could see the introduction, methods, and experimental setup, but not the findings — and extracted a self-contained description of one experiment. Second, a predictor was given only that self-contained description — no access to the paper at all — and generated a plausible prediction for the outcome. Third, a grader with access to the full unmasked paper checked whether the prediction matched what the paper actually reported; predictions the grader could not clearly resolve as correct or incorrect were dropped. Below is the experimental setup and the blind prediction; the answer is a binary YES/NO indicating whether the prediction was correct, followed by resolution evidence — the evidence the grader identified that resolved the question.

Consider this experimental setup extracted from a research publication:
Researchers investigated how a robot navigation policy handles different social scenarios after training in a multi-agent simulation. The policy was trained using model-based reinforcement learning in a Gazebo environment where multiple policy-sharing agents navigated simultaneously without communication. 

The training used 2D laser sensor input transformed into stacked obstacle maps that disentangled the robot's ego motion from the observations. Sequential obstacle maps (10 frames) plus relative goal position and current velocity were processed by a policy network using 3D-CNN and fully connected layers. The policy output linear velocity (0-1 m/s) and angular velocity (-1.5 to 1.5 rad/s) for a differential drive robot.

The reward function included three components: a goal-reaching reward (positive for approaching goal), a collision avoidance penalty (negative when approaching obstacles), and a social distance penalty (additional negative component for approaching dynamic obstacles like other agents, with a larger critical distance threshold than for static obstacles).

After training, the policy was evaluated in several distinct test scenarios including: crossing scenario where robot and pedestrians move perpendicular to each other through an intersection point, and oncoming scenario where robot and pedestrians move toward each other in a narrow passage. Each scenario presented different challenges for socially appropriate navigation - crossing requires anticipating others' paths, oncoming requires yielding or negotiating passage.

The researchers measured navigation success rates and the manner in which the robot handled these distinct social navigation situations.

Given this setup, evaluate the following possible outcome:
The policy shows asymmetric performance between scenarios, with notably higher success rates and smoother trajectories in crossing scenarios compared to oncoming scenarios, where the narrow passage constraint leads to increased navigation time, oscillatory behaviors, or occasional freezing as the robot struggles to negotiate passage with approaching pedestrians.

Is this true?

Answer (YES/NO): NO